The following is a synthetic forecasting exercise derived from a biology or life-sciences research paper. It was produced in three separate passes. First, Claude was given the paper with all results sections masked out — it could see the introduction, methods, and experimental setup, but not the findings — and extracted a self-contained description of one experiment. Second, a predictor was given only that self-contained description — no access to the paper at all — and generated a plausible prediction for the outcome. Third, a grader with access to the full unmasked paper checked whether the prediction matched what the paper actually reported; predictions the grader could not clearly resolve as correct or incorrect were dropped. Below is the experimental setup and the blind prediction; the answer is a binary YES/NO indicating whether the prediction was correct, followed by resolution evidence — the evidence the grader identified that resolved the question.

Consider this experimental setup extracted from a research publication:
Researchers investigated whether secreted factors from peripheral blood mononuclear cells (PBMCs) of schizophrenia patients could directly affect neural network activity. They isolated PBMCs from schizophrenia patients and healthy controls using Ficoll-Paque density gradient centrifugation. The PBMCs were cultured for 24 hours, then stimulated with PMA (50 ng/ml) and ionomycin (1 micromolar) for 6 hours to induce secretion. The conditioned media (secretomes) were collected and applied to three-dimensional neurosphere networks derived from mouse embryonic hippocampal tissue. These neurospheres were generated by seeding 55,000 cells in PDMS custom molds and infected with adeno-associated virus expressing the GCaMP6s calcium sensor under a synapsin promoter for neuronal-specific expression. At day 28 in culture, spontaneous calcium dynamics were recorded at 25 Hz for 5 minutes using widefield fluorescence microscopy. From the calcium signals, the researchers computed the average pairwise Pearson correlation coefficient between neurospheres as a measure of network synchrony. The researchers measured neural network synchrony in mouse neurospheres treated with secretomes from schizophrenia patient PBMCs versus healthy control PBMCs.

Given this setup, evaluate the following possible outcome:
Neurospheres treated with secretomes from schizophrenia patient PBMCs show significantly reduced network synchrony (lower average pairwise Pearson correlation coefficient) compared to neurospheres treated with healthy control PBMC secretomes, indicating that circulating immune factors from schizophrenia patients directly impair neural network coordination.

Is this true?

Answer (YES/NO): YES